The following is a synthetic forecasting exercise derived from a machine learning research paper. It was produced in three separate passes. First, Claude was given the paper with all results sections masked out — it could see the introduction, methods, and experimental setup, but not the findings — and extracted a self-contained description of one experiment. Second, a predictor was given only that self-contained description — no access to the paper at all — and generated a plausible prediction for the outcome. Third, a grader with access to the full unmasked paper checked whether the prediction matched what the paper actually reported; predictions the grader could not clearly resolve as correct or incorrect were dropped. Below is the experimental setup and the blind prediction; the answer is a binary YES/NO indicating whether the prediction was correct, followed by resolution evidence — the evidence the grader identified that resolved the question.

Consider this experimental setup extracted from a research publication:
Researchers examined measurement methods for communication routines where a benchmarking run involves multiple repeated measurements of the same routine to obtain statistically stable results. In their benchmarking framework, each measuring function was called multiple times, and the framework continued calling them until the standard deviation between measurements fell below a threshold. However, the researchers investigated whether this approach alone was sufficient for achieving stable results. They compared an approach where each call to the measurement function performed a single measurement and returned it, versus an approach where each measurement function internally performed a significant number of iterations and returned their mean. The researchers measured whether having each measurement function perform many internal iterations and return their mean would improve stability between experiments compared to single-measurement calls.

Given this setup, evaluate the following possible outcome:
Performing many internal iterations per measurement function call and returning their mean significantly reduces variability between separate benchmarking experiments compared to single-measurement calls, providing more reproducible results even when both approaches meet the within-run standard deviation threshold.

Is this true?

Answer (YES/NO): YES